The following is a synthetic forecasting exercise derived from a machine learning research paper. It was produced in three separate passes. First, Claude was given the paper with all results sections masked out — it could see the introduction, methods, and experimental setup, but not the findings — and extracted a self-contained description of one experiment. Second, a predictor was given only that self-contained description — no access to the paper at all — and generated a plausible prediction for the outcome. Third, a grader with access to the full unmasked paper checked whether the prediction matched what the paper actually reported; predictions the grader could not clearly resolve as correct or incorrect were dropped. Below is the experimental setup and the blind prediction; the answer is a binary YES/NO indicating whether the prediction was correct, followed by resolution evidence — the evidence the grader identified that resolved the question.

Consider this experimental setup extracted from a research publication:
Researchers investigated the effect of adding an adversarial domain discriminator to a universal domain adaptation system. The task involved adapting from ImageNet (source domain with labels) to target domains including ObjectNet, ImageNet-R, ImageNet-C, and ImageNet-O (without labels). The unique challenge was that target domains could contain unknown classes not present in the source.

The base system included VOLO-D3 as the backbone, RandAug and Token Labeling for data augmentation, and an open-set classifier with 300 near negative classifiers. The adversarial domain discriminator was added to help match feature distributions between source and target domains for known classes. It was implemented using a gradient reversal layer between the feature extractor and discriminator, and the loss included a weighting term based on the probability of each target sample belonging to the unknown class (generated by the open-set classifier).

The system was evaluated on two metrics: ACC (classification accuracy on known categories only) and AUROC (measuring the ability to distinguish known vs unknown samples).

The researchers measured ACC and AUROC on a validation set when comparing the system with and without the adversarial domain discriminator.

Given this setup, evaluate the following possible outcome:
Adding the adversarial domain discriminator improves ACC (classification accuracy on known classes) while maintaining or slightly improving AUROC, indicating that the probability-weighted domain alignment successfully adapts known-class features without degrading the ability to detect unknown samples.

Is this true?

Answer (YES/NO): NO